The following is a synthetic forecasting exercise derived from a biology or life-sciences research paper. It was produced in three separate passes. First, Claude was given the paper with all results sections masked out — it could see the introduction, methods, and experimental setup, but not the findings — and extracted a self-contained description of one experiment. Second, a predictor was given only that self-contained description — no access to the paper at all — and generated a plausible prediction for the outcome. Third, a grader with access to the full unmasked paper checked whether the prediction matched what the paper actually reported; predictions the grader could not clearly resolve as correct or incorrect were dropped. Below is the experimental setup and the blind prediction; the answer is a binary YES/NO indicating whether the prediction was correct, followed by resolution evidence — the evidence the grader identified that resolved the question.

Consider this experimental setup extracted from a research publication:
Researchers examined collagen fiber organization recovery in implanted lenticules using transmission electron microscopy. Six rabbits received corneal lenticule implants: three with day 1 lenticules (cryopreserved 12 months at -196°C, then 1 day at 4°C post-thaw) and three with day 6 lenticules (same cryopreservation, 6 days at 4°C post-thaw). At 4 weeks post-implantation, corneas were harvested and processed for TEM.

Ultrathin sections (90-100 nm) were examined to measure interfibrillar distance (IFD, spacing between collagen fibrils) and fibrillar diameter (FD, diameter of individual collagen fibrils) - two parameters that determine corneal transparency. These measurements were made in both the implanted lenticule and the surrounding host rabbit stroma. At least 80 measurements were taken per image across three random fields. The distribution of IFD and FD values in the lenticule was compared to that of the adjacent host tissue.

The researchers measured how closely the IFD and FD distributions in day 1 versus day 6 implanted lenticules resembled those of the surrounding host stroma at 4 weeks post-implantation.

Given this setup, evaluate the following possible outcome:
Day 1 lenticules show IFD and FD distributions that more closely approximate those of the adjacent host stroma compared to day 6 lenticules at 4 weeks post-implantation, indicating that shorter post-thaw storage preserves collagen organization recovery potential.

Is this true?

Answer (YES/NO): YES